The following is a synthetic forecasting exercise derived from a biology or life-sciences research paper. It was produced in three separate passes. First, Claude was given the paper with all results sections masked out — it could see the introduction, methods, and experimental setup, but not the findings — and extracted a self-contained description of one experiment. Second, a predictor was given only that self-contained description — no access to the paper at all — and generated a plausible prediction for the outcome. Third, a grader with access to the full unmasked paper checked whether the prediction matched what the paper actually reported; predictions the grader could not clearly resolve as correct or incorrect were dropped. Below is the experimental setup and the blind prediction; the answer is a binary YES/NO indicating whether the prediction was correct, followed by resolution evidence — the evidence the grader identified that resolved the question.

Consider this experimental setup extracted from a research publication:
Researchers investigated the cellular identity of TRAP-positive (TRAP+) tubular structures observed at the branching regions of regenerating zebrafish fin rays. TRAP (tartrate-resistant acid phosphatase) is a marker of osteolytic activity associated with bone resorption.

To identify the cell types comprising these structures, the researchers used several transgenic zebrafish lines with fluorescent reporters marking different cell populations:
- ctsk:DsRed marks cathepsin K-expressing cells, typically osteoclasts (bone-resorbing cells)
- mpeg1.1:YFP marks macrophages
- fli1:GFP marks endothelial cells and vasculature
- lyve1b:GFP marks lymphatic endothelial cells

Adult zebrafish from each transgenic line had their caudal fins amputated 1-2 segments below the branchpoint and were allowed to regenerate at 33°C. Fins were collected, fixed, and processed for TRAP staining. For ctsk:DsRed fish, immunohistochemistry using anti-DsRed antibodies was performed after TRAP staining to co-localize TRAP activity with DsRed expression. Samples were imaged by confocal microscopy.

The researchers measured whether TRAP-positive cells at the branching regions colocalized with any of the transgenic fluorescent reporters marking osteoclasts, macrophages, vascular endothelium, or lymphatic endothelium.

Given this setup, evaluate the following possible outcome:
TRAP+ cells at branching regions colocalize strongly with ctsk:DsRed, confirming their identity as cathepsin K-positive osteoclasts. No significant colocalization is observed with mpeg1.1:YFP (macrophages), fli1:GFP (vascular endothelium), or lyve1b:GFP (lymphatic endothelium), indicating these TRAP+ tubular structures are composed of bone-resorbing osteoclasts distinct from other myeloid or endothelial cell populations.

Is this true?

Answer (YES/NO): NO